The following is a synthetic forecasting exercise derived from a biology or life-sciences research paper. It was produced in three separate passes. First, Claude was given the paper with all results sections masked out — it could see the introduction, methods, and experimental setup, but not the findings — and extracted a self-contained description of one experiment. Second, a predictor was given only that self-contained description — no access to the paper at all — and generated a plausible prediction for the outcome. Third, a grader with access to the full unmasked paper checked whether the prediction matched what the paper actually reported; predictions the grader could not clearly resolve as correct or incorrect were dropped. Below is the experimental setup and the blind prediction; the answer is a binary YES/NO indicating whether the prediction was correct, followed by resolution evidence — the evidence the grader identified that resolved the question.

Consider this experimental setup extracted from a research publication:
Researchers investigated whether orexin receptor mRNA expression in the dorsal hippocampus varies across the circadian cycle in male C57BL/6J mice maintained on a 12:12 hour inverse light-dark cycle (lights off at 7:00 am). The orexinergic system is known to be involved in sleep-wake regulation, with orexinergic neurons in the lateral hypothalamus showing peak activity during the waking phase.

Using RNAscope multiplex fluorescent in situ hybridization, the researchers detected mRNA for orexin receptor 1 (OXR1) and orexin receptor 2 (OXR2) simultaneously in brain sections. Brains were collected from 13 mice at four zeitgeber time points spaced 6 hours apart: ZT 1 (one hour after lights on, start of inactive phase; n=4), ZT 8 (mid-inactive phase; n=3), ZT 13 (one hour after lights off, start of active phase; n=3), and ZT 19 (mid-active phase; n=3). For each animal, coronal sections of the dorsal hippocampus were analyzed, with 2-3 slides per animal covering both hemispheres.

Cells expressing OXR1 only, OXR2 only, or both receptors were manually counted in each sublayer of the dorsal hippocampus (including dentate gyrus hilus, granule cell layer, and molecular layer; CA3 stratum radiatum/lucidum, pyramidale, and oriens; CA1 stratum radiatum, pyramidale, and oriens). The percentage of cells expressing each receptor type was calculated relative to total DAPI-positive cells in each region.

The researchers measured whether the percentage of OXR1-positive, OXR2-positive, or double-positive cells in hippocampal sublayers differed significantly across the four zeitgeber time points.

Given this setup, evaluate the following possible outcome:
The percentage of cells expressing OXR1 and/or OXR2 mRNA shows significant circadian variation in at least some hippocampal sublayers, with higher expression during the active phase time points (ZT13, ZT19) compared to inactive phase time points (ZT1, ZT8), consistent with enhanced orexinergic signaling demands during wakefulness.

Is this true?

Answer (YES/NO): NO